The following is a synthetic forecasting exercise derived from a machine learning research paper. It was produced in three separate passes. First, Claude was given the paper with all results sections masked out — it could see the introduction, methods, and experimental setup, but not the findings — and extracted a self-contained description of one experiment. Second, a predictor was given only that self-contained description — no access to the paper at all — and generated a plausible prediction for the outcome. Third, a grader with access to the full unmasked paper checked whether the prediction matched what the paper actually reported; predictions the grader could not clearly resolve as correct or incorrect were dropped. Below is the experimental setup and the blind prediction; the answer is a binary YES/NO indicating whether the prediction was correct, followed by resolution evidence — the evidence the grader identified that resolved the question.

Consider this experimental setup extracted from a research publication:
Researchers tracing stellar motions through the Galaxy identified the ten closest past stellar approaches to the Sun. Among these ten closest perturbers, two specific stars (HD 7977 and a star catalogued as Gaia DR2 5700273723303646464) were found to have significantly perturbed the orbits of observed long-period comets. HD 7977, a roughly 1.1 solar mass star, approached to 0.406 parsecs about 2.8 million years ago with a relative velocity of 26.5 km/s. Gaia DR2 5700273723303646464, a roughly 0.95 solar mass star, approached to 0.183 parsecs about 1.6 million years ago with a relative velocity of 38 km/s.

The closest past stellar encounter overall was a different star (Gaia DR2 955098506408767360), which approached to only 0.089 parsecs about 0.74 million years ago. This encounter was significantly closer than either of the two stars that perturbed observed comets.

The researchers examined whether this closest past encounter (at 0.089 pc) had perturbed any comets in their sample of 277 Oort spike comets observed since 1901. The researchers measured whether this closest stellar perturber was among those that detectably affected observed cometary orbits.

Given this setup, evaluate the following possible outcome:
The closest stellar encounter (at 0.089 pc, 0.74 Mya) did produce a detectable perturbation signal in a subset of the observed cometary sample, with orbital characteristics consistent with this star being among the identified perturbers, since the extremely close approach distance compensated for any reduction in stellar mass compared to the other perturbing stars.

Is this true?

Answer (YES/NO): NO